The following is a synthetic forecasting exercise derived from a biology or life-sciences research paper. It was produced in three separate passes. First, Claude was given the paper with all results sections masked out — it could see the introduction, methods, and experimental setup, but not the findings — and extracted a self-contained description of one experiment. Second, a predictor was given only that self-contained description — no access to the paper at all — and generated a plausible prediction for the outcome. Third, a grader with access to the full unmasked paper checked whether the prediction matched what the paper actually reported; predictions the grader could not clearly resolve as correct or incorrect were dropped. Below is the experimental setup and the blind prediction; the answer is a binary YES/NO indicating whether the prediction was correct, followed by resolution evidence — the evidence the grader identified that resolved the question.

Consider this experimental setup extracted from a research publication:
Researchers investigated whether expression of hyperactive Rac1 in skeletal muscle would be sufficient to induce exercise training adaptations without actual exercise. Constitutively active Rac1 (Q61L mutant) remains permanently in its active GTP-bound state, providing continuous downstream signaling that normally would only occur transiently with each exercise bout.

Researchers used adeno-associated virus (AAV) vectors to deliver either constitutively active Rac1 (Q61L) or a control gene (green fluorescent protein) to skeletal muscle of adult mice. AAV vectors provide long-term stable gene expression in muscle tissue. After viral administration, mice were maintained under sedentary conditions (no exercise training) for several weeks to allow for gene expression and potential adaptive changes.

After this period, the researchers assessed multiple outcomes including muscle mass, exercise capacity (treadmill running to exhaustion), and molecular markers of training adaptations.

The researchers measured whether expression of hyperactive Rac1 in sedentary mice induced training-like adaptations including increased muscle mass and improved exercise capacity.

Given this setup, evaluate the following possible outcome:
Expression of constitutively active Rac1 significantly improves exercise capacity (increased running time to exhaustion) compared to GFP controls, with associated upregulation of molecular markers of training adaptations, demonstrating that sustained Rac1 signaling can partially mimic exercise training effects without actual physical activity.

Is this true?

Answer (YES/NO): NO